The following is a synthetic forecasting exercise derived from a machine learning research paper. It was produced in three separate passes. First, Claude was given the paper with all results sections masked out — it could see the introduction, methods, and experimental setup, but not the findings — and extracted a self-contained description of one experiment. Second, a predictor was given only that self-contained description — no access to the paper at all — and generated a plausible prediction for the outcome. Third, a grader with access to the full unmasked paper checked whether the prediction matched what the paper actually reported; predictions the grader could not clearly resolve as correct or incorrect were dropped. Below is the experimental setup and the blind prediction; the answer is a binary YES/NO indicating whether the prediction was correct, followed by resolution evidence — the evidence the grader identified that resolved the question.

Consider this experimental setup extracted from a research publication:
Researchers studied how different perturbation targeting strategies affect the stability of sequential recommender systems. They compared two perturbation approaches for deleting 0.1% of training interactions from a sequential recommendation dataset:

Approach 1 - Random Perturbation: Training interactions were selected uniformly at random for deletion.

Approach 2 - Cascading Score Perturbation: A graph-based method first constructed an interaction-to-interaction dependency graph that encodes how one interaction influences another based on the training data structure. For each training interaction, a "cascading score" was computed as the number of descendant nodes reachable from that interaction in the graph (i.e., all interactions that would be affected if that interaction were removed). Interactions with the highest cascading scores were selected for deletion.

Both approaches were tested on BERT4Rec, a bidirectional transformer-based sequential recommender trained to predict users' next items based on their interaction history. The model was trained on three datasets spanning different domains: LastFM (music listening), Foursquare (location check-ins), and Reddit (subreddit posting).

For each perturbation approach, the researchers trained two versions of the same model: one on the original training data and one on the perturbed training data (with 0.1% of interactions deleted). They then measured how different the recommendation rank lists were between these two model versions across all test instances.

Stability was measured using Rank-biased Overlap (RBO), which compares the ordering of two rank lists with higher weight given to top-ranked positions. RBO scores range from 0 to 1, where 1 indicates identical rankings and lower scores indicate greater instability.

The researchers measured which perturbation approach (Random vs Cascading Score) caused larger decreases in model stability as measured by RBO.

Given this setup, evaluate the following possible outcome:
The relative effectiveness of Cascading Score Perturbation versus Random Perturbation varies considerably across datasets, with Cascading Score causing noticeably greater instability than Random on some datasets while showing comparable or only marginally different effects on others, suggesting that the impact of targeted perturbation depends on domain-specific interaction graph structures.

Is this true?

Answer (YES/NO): NO